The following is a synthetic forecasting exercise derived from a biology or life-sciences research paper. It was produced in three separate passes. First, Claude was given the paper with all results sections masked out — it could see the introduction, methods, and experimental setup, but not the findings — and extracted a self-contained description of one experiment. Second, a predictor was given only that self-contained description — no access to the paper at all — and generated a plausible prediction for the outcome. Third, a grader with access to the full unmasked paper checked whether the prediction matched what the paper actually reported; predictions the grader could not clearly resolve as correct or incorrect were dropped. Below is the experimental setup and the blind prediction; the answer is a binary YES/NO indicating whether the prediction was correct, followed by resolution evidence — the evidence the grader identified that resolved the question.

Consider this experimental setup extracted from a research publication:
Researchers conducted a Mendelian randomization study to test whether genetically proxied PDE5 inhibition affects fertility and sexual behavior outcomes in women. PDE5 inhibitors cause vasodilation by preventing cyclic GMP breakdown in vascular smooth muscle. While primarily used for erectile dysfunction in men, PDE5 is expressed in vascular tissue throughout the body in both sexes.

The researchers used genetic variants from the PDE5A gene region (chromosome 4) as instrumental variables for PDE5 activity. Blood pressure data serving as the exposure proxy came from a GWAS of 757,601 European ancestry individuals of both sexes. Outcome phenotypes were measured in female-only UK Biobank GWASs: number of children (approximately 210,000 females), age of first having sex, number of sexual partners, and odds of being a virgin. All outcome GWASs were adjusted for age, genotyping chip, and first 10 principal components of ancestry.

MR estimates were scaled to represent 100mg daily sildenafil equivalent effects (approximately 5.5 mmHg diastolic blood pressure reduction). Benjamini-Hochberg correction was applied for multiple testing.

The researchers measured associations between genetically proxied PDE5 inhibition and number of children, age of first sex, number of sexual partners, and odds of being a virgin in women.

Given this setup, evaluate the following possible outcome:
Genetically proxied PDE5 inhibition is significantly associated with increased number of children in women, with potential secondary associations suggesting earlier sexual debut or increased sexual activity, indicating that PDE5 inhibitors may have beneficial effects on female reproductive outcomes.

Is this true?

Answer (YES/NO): NO